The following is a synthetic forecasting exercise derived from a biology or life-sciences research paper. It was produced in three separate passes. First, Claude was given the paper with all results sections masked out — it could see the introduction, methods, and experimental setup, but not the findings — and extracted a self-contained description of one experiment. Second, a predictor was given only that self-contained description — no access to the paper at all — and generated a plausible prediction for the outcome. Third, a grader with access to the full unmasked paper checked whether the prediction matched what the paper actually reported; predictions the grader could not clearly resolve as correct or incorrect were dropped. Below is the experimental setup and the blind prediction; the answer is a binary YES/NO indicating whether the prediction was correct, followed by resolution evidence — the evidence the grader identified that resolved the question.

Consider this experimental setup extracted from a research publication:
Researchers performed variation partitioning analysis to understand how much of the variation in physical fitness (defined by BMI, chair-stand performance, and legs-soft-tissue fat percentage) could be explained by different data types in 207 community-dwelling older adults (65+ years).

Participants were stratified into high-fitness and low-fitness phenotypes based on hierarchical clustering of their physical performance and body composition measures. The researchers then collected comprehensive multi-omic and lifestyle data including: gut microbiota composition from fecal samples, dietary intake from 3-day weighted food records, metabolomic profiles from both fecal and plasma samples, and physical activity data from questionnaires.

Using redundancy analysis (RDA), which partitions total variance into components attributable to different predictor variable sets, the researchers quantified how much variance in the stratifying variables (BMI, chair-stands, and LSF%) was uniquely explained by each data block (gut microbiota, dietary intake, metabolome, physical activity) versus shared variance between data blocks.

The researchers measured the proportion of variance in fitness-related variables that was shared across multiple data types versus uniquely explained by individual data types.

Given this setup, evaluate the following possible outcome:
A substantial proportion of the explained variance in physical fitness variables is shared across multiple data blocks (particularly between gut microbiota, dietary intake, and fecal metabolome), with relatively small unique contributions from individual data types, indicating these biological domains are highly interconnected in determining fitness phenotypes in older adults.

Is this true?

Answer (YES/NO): NO